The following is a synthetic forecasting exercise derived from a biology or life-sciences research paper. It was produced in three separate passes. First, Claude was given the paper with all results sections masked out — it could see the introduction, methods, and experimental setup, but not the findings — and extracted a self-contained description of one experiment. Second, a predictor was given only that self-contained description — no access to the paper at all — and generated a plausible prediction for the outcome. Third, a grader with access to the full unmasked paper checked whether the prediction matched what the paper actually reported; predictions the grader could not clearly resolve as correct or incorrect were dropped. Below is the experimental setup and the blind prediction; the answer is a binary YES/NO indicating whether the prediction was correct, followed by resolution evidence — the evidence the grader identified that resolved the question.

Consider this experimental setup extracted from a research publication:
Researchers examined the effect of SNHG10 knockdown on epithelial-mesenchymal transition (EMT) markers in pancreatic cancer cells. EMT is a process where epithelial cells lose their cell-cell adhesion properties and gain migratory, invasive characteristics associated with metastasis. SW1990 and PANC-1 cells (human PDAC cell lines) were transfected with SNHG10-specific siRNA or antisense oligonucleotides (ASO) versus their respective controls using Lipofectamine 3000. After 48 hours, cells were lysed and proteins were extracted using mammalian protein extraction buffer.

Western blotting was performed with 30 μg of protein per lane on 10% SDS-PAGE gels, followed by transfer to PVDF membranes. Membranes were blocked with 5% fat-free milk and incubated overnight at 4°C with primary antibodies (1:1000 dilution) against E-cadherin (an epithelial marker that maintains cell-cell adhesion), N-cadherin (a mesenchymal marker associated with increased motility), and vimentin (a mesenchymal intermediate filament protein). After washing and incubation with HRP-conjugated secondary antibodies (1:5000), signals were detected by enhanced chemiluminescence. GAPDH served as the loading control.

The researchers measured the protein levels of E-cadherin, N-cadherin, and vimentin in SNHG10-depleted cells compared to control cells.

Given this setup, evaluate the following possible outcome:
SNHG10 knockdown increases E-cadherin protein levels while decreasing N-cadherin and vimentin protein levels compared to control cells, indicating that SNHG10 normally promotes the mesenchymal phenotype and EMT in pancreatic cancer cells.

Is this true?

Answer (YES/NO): YES